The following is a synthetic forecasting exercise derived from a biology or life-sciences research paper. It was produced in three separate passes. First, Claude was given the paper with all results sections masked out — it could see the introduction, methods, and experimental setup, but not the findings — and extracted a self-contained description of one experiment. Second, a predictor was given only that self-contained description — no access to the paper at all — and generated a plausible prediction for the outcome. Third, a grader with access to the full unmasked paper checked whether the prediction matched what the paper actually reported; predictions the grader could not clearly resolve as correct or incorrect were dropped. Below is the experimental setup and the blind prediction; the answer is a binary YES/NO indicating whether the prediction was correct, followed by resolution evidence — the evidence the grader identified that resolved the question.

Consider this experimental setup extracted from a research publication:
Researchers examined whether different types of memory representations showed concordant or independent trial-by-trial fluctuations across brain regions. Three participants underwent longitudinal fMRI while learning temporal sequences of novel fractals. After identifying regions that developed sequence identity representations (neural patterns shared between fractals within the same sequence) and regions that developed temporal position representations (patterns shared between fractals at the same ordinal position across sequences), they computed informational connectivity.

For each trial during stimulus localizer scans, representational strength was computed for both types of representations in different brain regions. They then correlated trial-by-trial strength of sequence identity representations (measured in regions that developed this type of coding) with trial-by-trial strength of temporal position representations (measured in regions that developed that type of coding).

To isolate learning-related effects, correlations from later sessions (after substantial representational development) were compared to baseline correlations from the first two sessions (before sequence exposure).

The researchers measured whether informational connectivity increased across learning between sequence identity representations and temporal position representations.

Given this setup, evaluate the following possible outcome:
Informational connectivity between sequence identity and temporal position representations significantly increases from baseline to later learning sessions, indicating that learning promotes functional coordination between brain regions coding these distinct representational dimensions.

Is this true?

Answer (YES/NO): NO